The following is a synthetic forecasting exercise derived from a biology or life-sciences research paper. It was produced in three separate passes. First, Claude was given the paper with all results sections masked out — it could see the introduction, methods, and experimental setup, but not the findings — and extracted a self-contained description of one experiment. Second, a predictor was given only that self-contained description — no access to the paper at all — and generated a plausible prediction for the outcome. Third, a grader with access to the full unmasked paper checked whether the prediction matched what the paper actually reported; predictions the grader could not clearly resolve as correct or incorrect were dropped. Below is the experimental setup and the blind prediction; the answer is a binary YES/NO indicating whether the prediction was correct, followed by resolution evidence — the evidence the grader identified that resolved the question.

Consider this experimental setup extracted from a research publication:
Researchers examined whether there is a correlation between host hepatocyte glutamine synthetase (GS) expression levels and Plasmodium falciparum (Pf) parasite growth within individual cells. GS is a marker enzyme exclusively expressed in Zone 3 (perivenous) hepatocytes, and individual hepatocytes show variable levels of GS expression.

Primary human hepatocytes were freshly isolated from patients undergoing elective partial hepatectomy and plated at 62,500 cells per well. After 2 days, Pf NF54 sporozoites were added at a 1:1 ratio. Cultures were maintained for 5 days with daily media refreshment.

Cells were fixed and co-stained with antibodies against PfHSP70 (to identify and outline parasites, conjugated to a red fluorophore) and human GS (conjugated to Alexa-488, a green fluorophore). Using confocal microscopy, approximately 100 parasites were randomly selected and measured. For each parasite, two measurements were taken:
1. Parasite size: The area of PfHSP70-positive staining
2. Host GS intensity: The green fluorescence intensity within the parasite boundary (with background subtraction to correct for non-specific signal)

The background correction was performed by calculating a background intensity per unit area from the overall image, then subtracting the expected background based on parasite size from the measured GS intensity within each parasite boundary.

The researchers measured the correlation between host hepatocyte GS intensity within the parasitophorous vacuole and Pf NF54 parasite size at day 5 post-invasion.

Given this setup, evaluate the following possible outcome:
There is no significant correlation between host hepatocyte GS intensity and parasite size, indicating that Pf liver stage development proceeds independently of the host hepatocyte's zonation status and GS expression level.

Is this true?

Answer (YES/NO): YES